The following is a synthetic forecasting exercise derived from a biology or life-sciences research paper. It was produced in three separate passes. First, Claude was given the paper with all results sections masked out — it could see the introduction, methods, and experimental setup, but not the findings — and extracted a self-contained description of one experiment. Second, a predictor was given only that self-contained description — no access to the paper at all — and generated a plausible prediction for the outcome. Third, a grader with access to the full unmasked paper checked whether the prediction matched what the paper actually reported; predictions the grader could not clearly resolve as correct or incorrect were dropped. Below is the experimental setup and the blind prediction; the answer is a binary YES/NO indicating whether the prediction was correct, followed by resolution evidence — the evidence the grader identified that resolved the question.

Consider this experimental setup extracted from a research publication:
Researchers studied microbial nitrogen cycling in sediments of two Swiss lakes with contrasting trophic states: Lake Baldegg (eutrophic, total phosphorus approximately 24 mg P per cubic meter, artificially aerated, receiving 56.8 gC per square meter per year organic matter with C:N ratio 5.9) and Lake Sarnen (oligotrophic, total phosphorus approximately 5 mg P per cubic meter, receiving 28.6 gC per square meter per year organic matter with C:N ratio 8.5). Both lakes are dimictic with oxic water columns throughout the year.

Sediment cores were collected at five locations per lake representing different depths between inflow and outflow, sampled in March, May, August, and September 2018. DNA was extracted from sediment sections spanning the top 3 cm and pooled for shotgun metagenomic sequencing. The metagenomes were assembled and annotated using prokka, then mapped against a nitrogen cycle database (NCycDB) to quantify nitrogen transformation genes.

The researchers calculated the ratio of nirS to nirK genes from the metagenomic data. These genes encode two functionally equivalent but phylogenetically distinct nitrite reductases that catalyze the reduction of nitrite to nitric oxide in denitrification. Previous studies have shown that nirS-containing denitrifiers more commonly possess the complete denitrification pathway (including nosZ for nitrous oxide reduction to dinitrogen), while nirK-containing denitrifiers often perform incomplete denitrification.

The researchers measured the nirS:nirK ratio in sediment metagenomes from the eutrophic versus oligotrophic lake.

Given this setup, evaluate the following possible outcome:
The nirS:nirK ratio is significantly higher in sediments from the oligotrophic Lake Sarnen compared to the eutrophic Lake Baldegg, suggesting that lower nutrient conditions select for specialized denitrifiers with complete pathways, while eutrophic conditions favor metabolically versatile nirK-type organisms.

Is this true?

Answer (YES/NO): NO